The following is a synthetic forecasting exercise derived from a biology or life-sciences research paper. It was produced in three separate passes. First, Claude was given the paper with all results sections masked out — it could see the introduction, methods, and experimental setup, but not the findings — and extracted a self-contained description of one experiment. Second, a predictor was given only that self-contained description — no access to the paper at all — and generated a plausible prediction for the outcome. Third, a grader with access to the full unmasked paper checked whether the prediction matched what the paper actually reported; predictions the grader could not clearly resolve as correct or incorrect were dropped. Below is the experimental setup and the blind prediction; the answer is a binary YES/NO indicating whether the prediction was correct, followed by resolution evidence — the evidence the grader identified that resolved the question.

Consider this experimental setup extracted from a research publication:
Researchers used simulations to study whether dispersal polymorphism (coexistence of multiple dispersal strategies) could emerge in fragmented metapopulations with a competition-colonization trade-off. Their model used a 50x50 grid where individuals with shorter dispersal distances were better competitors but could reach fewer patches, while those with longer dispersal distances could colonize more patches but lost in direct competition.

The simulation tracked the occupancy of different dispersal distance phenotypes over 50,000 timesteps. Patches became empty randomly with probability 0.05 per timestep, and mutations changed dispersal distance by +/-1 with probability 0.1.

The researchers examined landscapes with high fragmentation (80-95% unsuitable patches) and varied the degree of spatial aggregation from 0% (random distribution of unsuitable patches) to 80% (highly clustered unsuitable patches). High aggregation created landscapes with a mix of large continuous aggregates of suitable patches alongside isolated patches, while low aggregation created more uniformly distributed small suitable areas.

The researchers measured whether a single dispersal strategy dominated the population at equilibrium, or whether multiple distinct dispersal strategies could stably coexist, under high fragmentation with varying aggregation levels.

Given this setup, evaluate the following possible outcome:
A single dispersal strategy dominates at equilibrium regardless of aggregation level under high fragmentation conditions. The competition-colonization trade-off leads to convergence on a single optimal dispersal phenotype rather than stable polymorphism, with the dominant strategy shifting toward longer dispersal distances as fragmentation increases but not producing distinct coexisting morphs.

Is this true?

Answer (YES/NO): NO